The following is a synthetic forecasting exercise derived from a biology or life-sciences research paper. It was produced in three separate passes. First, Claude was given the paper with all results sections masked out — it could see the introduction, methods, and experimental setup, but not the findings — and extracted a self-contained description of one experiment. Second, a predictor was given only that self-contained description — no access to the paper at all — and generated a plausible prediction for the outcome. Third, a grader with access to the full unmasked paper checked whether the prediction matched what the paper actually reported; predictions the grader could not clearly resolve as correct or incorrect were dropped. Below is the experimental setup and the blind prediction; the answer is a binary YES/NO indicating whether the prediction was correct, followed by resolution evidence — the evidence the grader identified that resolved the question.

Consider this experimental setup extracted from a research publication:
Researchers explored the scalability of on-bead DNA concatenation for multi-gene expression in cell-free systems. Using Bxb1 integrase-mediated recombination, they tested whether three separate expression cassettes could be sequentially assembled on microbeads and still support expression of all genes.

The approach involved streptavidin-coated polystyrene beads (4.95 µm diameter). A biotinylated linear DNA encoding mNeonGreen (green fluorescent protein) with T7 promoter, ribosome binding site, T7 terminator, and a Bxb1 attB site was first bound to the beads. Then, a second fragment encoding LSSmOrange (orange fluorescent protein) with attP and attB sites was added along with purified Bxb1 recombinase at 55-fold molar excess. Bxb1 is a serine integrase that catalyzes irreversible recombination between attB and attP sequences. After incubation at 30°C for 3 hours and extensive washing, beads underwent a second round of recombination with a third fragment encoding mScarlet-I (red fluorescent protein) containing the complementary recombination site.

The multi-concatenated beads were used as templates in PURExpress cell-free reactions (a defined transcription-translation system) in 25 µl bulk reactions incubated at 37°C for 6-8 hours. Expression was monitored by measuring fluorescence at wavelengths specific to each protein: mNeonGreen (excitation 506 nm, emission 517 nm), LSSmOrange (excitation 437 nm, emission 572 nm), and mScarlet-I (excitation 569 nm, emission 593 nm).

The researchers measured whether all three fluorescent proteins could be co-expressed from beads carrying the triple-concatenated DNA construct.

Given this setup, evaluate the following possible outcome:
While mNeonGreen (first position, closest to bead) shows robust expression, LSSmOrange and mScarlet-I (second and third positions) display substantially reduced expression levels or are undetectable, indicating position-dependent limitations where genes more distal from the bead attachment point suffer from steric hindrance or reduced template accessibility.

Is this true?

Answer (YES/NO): NO